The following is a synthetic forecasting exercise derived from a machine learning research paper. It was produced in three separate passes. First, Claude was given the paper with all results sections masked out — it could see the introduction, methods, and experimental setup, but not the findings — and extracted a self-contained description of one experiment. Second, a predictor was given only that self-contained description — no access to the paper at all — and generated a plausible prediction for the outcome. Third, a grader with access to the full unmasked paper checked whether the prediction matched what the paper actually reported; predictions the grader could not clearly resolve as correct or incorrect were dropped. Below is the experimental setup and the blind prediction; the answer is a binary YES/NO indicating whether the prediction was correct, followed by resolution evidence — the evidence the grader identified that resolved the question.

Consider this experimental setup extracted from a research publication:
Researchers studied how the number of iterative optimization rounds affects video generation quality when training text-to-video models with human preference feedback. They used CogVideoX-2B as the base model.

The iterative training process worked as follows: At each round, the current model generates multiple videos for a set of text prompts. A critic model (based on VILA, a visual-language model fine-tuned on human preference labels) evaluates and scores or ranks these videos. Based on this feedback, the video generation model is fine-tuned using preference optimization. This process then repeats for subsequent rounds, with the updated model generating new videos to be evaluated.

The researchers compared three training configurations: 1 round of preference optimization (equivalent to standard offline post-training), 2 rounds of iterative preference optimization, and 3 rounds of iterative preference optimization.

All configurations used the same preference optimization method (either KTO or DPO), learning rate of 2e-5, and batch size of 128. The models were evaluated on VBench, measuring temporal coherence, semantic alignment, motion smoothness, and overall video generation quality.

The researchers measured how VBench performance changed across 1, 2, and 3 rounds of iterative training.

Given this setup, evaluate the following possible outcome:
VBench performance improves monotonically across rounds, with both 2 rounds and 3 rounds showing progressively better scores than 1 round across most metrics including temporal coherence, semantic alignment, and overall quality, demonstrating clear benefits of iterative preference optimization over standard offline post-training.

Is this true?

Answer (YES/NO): YES